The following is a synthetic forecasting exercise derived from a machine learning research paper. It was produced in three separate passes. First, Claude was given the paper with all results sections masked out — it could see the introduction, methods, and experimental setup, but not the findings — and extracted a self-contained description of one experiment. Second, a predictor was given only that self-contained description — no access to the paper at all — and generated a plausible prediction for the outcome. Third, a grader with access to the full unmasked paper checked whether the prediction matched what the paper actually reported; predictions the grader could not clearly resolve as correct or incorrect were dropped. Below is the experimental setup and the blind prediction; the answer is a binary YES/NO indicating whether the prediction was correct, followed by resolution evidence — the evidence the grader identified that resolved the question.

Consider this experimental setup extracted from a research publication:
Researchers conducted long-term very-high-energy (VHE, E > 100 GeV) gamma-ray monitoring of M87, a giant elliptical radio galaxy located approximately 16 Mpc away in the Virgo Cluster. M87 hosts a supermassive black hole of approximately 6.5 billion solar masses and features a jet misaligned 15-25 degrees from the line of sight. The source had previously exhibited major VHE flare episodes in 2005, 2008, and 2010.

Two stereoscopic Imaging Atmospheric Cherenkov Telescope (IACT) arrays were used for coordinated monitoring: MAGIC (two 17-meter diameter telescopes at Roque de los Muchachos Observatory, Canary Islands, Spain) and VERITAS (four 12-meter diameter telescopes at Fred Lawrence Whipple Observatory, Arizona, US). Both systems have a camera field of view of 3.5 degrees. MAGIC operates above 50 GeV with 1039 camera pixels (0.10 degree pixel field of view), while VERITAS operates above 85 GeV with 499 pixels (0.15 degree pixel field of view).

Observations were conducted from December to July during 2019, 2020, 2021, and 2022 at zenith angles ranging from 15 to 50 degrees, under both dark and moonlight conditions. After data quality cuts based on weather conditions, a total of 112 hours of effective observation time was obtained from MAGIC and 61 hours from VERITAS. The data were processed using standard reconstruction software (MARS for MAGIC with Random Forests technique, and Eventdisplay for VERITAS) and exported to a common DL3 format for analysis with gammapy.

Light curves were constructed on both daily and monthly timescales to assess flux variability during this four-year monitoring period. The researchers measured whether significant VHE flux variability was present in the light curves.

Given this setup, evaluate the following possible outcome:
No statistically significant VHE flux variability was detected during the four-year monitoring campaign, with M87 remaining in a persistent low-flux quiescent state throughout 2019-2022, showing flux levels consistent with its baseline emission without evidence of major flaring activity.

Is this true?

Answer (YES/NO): YES